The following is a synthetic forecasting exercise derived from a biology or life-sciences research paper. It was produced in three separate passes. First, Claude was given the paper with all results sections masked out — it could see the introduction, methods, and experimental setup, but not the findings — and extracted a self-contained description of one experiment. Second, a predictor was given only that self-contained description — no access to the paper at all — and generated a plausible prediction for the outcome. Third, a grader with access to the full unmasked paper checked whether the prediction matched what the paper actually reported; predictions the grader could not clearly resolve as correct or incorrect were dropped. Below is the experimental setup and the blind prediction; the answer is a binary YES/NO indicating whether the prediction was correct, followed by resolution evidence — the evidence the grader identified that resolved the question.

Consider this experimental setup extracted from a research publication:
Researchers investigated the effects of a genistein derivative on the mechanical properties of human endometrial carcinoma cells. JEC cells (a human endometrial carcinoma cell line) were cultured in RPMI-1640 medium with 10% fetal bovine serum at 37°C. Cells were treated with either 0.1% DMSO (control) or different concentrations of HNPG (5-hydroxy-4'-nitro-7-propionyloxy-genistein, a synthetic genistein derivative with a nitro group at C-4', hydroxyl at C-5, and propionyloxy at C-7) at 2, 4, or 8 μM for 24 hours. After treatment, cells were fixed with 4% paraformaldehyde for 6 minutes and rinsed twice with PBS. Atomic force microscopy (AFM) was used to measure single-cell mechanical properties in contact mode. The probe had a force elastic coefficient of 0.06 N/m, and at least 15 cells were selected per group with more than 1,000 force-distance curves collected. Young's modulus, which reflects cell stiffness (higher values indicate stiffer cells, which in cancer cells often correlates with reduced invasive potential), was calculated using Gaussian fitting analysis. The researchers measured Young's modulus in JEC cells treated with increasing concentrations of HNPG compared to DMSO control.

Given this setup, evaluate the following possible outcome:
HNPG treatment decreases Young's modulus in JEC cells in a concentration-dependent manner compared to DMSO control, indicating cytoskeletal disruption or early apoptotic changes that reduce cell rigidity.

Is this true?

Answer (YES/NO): NO